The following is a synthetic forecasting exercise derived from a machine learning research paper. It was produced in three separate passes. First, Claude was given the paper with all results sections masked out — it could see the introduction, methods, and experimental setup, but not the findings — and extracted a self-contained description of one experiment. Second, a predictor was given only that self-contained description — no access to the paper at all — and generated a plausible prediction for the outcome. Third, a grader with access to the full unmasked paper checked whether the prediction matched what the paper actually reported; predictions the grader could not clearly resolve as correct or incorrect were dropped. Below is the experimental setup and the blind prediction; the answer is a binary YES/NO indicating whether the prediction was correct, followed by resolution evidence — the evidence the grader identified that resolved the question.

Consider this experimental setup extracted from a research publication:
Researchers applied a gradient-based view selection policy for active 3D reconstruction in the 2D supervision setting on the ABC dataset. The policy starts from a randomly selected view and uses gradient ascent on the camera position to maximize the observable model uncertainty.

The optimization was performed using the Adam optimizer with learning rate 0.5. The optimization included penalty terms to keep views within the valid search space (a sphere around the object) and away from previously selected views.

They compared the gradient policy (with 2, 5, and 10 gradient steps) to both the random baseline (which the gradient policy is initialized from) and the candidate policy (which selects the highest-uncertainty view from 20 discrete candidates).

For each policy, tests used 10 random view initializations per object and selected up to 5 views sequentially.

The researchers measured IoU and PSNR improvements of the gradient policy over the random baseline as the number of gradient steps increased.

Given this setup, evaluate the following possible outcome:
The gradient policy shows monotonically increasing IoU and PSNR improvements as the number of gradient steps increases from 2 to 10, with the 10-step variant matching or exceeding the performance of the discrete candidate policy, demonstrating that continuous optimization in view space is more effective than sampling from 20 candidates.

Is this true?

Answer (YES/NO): NO